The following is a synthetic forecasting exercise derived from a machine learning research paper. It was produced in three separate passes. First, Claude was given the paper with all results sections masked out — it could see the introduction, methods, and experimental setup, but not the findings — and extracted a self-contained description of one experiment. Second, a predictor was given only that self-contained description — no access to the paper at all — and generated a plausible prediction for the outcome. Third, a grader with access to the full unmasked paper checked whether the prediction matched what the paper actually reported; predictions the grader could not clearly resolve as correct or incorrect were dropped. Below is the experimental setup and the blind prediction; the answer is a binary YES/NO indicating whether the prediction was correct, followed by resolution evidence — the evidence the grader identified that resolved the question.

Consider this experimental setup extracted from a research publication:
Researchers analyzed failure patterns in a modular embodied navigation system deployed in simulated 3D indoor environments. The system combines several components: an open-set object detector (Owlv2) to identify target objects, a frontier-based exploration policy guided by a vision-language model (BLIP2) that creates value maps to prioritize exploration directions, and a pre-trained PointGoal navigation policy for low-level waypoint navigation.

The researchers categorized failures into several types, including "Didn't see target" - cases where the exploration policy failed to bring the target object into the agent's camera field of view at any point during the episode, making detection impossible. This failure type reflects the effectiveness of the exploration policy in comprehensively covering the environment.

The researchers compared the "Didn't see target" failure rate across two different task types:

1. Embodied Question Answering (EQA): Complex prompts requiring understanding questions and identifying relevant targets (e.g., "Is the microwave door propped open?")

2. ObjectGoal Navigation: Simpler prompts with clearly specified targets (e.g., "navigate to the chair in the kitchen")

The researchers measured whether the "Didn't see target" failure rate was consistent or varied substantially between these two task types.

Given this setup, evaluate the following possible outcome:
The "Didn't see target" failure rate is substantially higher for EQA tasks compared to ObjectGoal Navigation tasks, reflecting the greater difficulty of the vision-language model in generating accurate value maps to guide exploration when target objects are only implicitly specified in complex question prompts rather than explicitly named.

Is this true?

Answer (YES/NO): NO